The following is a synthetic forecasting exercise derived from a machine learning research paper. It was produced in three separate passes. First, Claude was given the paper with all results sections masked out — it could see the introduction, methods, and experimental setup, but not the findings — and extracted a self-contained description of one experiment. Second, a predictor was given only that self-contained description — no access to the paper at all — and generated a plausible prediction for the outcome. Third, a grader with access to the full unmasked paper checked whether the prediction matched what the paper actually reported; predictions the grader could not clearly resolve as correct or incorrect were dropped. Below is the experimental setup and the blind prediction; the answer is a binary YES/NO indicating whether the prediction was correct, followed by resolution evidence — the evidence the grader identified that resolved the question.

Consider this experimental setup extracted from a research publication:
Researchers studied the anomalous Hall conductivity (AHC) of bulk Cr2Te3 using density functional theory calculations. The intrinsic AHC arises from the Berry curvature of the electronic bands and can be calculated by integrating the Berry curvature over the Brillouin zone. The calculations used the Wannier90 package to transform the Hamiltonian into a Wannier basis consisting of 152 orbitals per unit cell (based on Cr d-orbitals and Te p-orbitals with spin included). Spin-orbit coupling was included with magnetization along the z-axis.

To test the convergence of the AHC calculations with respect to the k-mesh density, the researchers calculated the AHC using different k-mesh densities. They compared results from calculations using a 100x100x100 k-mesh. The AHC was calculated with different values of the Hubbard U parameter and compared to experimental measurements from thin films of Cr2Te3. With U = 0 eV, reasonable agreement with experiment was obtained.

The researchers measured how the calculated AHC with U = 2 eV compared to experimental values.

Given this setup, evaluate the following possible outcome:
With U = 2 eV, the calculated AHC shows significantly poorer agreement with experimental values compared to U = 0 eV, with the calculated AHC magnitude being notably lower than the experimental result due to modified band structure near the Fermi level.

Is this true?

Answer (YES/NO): NO